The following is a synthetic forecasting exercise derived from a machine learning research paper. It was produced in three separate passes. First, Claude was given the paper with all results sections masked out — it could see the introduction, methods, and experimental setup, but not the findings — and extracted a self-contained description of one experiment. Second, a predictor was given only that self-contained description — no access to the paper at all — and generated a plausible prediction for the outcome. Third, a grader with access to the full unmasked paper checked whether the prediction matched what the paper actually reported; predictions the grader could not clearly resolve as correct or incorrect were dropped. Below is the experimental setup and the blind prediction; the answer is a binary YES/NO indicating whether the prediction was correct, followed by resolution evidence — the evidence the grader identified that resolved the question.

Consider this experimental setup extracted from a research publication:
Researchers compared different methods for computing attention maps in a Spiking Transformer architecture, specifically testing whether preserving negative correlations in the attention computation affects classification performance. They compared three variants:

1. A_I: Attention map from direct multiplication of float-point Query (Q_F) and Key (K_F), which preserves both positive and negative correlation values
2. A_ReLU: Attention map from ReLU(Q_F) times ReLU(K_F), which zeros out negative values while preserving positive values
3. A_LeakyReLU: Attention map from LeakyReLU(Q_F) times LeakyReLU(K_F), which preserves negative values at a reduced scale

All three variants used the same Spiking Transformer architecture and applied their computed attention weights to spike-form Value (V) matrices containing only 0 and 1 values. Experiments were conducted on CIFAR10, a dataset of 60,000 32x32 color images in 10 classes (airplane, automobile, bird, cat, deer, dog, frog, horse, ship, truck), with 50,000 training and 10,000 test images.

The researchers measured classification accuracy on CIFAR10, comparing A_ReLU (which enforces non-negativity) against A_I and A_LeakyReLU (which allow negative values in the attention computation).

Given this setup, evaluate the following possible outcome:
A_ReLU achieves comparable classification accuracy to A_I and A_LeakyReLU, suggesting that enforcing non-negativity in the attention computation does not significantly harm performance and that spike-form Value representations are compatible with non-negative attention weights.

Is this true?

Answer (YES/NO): YES